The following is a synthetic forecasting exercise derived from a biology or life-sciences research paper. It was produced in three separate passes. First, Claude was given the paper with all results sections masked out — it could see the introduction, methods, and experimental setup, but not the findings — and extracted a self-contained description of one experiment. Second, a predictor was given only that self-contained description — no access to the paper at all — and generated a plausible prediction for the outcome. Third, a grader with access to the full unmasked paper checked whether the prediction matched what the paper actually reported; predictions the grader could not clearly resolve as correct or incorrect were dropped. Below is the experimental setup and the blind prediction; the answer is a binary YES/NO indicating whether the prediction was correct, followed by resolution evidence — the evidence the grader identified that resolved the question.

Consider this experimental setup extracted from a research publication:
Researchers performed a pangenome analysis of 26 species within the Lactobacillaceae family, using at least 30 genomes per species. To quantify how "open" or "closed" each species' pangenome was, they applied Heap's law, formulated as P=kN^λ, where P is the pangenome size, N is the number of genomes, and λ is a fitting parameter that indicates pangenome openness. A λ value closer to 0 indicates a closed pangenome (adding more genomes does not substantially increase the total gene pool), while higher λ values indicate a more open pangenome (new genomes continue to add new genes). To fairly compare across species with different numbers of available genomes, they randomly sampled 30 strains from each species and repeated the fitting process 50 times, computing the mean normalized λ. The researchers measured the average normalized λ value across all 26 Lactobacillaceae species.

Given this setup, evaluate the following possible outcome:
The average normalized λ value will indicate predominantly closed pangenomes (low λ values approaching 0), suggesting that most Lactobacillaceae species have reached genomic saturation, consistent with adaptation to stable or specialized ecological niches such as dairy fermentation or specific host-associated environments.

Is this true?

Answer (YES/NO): NO